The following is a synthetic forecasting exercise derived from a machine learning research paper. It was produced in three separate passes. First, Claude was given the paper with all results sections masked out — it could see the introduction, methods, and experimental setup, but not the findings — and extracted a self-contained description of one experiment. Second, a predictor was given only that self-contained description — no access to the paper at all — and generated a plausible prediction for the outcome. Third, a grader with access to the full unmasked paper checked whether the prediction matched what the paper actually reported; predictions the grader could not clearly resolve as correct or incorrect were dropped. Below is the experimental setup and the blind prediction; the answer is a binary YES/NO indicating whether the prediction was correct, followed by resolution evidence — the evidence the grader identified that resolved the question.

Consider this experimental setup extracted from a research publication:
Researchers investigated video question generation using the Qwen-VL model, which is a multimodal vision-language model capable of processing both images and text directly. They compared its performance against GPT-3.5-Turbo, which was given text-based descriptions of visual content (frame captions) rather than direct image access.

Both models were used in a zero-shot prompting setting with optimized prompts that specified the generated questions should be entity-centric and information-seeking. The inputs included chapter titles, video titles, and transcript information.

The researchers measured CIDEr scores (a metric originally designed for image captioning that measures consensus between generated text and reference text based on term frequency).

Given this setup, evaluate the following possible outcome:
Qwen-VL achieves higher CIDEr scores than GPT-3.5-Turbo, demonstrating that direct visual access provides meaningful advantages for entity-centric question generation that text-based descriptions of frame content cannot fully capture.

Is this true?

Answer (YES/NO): NO